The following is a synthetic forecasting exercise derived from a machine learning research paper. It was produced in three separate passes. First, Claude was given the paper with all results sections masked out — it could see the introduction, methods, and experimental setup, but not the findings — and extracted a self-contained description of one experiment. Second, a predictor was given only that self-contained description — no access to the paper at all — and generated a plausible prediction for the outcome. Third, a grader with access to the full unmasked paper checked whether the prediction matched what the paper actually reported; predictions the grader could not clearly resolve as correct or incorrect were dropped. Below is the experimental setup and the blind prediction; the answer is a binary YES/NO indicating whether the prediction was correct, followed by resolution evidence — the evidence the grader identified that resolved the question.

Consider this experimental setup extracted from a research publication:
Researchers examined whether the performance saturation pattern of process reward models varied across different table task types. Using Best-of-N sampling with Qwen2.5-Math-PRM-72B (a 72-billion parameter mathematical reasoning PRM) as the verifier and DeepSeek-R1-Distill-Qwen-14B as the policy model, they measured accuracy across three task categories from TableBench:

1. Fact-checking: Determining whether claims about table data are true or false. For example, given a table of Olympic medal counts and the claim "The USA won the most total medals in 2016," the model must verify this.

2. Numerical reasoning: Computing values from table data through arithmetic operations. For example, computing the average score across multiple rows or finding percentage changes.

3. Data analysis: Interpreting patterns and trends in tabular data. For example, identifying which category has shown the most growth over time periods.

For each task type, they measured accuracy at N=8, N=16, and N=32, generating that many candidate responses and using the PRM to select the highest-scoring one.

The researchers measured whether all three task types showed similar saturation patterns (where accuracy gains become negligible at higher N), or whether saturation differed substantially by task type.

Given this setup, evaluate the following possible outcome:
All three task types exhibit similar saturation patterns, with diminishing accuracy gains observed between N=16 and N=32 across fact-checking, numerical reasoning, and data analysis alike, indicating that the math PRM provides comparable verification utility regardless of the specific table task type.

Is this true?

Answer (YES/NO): YES